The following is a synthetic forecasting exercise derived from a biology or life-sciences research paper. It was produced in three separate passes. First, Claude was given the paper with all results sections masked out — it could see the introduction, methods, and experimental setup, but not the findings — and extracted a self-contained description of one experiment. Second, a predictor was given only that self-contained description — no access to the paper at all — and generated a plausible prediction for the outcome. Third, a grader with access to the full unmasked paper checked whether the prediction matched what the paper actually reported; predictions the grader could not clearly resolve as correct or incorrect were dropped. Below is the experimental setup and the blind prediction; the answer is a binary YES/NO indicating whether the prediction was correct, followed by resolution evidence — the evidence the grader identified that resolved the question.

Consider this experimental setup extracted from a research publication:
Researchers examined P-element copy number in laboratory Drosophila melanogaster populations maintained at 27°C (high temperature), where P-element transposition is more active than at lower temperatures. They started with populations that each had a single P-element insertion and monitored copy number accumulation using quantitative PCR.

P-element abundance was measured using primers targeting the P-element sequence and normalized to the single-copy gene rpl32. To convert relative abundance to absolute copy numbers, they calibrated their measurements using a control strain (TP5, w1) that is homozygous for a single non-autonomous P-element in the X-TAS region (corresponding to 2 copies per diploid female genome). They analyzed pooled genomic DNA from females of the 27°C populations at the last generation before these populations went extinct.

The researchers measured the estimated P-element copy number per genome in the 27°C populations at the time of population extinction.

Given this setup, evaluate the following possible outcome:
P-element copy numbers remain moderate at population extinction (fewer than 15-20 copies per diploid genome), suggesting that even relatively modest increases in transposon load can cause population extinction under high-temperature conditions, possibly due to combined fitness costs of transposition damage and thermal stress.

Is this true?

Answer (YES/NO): NO